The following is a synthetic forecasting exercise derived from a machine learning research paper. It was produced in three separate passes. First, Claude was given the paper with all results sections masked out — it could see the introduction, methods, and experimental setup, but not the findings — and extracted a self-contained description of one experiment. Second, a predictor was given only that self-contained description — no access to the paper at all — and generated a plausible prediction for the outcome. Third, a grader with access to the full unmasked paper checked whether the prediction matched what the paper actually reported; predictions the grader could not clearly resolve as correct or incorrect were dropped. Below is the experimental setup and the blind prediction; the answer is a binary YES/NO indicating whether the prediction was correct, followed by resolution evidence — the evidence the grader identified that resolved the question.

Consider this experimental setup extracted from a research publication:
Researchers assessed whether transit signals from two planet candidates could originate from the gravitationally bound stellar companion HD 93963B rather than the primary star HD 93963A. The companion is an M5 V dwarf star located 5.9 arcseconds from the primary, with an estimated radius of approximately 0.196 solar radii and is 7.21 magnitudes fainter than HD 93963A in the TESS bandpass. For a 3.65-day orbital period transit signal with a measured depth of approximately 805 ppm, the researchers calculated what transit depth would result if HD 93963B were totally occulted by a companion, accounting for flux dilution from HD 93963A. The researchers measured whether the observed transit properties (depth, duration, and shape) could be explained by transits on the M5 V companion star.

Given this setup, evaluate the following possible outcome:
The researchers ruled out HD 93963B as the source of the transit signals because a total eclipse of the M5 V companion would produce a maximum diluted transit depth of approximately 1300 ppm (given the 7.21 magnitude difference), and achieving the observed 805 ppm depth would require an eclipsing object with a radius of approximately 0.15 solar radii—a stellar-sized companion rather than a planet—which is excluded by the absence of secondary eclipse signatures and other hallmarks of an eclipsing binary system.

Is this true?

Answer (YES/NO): NO